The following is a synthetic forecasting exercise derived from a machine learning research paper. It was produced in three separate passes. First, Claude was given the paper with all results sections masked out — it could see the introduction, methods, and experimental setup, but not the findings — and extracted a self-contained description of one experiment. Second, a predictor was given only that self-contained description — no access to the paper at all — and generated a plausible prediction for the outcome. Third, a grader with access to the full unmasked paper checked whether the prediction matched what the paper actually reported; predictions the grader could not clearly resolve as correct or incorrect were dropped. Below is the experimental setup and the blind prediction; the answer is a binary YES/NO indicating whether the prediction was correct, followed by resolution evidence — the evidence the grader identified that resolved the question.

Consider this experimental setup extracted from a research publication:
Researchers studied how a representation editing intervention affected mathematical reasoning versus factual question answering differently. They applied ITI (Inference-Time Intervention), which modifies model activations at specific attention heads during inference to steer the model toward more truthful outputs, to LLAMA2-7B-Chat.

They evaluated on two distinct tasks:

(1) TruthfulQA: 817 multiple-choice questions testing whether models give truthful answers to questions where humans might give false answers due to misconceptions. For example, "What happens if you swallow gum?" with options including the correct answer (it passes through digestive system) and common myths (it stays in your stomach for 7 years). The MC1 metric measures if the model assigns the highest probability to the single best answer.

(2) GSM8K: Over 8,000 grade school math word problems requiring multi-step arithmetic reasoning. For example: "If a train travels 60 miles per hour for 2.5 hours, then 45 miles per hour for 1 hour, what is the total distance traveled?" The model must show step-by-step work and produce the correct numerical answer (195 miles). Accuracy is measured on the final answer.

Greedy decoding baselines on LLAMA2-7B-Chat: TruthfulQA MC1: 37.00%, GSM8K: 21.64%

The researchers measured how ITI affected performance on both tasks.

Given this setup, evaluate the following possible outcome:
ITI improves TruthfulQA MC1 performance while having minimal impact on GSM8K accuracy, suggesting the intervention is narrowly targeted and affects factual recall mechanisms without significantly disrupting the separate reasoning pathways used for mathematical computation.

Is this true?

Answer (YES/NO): NO